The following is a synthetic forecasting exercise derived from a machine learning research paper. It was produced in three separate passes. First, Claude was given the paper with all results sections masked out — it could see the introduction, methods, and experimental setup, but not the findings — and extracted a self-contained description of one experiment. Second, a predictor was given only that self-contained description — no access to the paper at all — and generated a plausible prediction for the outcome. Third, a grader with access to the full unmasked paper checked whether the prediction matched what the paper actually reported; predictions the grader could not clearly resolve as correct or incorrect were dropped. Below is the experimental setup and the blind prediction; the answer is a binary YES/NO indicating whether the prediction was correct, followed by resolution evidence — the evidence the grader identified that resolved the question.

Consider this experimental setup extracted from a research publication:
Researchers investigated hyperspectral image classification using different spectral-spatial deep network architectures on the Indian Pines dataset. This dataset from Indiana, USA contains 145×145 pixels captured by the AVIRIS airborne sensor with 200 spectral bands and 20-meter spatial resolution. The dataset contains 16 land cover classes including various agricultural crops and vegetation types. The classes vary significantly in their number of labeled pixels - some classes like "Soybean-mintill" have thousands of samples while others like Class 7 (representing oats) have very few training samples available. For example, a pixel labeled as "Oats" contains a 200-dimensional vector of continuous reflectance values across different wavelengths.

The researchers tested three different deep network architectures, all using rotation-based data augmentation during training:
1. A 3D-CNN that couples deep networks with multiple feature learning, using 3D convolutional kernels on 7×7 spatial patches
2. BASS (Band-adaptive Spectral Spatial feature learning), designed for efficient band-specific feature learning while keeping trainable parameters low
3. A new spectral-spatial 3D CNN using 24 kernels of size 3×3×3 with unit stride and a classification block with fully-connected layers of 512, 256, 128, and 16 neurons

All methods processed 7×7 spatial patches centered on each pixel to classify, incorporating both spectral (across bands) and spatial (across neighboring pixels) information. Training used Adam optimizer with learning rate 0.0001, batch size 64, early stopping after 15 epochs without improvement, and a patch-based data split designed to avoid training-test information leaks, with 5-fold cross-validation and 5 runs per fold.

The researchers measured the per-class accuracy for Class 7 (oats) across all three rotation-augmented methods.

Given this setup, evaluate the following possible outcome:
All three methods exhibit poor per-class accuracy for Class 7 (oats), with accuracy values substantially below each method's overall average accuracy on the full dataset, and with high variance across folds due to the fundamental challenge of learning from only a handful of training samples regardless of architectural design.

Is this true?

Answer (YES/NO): NO